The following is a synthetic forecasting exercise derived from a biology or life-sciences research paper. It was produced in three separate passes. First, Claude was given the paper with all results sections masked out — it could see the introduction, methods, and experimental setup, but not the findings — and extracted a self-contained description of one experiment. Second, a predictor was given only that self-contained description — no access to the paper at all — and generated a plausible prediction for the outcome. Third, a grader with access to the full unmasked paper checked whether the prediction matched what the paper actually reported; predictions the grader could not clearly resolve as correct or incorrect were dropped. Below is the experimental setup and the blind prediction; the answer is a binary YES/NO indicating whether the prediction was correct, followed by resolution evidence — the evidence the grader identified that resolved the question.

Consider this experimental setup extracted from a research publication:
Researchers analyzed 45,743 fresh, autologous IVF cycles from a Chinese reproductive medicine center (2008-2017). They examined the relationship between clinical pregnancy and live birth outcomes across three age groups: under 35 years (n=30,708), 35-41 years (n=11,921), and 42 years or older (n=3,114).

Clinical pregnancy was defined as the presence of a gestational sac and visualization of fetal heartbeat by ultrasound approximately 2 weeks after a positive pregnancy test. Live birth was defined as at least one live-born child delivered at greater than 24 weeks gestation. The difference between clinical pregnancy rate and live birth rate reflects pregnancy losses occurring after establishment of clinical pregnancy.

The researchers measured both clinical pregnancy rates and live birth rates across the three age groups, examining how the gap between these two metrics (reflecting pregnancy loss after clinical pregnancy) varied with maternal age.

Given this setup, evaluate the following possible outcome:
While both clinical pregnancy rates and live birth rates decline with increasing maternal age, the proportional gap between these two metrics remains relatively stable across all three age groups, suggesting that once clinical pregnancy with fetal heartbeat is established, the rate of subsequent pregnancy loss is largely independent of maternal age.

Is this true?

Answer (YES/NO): NO